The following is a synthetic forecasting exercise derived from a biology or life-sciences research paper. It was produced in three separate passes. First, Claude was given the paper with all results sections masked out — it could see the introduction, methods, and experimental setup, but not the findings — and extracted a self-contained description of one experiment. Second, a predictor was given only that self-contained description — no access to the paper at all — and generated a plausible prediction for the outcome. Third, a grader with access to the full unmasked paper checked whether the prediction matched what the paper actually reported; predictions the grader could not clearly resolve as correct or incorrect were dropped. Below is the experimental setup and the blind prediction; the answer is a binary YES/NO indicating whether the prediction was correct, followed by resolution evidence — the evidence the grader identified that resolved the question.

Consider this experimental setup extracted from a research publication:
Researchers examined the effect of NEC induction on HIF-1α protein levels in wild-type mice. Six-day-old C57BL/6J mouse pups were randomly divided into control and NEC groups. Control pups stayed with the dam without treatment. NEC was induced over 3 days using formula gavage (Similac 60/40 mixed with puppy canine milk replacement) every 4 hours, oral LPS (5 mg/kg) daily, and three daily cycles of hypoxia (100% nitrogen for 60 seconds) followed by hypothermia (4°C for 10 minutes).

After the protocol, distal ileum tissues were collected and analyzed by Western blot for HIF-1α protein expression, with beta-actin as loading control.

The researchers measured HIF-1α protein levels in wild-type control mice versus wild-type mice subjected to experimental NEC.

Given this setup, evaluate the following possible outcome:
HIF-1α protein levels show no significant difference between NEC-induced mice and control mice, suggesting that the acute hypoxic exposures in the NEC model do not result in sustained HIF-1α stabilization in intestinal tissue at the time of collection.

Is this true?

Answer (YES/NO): NO